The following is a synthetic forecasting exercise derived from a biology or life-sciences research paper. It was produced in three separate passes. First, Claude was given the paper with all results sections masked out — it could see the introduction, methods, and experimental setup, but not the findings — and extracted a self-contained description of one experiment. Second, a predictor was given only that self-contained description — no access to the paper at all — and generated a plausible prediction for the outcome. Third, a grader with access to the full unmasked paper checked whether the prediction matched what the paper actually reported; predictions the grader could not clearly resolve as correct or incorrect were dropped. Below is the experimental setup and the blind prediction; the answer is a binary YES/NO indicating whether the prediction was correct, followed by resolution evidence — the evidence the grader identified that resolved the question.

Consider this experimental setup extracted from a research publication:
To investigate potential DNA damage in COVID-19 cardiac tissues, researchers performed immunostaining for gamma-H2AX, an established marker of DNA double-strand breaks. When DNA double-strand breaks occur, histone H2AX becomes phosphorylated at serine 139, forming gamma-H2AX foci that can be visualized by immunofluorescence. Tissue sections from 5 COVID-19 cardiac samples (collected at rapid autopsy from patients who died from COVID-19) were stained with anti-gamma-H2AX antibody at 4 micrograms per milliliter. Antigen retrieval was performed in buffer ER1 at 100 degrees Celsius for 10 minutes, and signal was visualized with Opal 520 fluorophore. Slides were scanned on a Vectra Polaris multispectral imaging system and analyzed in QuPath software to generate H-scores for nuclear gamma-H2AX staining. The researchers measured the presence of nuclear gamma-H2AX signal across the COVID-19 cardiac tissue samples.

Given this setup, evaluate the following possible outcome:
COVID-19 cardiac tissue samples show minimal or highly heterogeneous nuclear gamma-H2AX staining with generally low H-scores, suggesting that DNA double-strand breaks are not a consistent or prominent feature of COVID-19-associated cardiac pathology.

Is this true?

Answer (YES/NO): NO